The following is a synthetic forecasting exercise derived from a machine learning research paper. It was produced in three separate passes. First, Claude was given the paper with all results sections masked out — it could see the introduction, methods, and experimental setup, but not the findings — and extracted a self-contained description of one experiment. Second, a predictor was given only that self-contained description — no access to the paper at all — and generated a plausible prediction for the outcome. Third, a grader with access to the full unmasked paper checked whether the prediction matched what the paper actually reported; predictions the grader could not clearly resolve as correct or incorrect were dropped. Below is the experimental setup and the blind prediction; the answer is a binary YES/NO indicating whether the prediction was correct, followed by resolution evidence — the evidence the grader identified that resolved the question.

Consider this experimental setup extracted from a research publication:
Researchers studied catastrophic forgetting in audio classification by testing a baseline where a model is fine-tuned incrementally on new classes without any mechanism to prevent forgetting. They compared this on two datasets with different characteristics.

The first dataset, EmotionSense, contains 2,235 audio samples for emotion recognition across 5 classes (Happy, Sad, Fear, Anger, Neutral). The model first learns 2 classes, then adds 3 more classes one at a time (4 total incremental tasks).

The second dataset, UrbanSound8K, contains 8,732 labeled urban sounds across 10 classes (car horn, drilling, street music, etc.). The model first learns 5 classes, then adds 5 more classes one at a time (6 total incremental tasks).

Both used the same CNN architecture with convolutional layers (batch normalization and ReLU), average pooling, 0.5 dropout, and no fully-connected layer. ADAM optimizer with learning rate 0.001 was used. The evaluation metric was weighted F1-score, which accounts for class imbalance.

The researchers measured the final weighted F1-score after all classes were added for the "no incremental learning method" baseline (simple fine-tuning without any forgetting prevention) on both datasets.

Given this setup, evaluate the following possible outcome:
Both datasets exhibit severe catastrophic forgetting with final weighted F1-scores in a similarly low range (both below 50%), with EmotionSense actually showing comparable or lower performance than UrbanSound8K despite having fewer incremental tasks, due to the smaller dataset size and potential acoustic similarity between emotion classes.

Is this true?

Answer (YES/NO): NO